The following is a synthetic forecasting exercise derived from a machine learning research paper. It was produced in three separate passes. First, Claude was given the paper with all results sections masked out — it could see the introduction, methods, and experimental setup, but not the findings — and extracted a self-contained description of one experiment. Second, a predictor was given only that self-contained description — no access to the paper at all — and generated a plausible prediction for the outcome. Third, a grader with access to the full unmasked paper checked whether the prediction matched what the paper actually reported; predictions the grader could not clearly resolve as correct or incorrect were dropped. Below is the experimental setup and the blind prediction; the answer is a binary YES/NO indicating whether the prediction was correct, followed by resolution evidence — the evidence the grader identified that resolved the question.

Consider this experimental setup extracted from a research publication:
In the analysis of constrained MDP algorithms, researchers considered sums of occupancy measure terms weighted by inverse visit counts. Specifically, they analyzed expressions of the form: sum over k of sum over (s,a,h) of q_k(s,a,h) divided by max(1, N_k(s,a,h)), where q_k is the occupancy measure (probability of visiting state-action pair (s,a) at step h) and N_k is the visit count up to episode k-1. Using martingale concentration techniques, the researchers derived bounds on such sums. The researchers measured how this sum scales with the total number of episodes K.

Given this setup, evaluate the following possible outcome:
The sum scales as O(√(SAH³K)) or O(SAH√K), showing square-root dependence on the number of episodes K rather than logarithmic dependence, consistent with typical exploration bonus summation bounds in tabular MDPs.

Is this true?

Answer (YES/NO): NO